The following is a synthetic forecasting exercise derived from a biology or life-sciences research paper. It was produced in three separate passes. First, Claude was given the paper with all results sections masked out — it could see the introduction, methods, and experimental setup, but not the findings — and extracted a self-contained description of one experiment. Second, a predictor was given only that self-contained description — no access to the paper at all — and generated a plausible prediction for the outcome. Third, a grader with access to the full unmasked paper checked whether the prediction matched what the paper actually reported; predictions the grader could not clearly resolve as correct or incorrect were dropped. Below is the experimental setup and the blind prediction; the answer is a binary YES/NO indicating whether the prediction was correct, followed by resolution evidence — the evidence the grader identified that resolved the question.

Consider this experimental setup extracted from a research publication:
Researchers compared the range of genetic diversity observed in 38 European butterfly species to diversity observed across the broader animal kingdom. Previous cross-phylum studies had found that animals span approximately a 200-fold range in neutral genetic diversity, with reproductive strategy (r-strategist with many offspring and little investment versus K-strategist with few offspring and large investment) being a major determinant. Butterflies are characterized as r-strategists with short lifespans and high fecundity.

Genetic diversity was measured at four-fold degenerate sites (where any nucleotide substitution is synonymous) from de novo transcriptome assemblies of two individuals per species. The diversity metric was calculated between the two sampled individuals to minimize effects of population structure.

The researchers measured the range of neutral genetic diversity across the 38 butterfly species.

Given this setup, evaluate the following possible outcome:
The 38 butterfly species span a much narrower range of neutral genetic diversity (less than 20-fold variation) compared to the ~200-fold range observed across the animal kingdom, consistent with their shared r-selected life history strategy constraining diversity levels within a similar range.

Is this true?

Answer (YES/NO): YES